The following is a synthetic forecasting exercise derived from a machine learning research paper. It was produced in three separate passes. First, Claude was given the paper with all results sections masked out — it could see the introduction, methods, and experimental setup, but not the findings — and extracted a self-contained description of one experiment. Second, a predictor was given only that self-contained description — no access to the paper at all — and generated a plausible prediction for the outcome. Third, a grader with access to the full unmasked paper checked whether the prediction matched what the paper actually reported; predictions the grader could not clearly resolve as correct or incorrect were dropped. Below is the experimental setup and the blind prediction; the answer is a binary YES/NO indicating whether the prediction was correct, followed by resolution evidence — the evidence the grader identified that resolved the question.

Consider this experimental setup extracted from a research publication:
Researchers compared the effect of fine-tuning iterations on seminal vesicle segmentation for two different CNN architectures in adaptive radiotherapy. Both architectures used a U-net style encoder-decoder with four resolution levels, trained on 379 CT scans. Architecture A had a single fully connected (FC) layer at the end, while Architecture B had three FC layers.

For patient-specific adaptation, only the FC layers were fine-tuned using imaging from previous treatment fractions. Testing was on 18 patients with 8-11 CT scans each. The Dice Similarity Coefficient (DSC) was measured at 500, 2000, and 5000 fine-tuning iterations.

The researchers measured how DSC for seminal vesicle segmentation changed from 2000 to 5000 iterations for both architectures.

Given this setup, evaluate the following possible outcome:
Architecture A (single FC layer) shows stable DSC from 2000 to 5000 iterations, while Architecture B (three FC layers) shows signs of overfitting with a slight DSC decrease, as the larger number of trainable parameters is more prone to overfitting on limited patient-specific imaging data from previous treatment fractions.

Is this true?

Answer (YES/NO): NO